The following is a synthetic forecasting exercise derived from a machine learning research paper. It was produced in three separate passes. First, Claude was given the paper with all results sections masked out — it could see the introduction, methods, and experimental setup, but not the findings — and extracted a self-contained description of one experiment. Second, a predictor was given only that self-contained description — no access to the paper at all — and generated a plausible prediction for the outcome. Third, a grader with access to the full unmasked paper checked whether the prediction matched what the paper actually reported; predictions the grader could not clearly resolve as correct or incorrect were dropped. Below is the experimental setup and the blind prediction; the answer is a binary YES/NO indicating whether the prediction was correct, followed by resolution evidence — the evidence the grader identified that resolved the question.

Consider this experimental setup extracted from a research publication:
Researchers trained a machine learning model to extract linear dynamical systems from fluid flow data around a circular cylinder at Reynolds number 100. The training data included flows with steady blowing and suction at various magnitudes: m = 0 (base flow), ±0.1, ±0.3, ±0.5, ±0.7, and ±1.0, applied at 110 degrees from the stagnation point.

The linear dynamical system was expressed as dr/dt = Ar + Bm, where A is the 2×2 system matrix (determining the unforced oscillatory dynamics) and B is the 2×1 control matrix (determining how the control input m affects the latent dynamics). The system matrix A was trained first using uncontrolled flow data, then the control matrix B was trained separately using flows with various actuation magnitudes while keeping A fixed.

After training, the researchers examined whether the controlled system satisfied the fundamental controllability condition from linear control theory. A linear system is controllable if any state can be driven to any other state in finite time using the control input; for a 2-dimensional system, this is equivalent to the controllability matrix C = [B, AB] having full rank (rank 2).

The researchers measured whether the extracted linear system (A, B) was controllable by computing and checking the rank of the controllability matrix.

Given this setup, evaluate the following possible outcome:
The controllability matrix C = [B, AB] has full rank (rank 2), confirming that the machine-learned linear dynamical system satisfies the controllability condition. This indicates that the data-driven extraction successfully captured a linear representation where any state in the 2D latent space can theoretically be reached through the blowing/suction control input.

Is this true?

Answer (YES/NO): YES